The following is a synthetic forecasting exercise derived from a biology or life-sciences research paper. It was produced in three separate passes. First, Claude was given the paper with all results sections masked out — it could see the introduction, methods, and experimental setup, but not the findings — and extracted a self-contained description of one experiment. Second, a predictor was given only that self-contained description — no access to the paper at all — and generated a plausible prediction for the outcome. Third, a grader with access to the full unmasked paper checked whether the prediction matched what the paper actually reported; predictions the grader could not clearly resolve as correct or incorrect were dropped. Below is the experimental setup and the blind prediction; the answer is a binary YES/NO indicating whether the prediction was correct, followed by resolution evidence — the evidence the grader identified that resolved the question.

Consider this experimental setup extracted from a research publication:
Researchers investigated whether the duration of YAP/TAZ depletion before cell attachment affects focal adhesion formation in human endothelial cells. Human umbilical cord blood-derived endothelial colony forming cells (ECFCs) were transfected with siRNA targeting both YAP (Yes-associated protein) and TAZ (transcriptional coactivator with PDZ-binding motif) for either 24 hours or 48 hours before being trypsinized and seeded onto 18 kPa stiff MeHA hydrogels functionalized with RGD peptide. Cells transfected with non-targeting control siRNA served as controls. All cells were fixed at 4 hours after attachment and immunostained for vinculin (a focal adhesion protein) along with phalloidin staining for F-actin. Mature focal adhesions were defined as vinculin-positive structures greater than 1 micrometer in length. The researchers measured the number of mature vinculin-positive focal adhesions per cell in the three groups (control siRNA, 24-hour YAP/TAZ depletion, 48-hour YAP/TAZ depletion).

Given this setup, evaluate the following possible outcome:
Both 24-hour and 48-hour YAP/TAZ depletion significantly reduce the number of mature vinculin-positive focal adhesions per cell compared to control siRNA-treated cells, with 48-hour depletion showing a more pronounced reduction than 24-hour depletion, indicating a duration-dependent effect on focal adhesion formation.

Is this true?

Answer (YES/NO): NO